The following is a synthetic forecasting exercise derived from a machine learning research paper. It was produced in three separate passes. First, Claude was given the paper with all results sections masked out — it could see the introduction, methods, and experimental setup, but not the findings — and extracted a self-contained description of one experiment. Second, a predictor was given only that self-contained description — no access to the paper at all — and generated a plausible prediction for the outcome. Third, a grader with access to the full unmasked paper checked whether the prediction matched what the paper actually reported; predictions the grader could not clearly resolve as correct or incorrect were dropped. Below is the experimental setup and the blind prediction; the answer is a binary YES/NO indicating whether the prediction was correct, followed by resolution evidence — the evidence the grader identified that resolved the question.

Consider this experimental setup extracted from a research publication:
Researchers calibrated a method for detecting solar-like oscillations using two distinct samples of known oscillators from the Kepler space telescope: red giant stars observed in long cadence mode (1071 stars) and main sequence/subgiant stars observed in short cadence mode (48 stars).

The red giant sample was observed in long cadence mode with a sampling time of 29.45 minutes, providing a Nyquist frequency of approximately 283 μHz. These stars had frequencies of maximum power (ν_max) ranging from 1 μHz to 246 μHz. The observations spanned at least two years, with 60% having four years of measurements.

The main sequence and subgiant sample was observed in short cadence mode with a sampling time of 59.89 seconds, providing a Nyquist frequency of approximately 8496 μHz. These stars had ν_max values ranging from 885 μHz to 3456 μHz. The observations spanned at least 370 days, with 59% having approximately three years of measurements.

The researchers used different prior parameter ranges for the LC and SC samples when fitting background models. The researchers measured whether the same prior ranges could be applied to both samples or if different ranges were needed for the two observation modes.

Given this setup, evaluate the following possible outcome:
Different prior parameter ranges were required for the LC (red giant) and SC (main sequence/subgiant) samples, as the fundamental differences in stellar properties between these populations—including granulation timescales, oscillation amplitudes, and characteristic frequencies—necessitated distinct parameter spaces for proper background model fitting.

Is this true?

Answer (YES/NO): YES